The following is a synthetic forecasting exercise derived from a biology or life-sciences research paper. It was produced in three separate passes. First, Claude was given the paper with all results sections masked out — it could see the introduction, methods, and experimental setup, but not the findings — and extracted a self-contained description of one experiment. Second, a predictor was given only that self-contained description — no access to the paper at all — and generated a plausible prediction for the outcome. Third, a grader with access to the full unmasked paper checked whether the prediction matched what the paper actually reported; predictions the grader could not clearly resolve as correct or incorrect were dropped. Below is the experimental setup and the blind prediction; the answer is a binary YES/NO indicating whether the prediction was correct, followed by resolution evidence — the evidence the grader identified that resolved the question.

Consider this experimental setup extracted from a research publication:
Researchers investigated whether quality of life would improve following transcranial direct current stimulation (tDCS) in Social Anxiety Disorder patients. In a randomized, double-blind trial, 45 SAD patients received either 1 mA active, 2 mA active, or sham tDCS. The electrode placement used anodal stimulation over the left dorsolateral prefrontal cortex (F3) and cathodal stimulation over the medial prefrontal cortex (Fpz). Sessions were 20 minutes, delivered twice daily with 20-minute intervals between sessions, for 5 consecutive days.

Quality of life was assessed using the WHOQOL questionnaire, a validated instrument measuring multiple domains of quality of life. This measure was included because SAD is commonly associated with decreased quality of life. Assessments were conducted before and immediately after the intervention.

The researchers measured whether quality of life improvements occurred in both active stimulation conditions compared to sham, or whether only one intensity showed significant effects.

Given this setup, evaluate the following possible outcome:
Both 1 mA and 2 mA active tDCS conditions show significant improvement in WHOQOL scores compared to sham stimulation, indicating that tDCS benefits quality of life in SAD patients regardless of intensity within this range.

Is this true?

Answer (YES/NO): YES